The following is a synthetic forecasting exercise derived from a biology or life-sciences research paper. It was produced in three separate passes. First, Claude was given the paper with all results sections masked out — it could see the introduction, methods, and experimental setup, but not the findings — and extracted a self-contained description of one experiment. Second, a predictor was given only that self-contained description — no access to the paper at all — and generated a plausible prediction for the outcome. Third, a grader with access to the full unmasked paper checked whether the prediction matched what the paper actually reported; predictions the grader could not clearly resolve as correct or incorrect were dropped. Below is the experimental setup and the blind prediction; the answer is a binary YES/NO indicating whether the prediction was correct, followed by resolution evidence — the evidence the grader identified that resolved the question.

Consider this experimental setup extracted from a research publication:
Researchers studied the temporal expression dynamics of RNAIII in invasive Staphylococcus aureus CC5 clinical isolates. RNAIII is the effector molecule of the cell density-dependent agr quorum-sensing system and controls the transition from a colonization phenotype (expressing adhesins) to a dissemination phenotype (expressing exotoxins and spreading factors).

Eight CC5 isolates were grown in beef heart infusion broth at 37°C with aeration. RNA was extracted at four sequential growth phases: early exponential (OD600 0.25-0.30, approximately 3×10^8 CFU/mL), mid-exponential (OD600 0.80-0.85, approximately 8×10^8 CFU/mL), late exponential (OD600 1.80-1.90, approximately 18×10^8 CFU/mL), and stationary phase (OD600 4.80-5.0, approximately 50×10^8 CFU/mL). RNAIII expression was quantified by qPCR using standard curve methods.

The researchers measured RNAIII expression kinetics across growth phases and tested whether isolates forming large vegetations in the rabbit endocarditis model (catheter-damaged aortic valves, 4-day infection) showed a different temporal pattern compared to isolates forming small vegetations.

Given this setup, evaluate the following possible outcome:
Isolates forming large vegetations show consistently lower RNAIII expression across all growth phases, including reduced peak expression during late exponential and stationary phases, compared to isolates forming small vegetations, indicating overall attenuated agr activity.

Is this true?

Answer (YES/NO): NO